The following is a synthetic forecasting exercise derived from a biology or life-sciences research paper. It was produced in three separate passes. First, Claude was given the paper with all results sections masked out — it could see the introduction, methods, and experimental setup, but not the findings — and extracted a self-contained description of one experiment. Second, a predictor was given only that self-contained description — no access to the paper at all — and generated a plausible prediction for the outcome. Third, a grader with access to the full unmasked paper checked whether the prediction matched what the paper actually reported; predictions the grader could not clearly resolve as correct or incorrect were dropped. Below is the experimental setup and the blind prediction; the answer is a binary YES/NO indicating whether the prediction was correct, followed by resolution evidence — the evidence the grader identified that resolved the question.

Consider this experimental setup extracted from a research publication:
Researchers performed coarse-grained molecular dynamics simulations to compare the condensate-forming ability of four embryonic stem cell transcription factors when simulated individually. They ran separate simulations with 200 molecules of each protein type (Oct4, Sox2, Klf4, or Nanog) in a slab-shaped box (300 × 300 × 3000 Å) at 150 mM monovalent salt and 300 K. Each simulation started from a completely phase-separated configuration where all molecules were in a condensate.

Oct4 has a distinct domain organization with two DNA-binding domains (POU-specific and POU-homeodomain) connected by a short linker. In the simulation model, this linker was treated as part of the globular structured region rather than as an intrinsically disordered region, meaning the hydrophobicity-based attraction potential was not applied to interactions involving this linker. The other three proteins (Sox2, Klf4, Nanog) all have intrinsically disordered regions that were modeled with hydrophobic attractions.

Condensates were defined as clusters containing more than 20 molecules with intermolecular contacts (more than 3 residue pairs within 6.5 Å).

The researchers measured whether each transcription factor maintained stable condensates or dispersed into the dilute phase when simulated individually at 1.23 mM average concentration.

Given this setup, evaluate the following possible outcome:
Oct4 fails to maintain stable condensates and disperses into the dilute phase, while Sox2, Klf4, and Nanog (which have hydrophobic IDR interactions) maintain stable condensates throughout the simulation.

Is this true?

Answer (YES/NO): YES